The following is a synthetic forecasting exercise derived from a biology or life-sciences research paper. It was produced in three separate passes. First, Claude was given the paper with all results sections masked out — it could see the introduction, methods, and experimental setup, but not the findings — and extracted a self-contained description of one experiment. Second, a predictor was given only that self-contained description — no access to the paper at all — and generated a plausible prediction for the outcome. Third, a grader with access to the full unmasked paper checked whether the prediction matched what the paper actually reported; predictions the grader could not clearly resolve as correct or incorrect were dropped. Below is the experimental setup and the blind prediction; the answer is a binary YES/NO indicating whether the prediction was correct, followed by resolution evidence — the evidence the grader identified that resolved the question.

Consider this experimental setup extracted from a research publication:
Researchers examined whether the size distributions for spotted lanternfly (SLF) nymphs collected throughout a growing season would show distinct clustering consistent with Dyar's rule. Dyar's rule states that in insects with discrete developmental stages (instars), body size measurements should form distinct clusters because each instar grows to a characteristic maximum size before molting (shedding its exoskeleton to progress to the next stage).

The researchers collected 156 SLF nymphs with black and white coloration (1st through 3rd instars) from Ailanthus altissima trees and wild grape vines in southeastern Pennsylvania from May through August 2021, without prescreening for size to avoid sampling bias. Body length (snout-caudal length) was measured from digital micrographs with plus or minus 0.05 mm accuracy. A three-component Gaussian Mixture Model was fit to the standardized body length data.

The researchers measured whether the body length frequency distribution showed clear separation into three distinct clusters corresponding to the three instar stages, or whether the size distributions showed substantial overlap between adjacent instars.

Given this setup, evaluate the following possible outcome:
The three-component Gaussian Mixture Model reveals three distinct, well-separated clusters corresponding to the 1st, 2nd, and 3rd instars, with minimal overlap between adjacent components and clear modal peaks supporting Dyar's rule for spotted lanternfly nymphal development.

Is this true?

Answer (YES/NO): YES